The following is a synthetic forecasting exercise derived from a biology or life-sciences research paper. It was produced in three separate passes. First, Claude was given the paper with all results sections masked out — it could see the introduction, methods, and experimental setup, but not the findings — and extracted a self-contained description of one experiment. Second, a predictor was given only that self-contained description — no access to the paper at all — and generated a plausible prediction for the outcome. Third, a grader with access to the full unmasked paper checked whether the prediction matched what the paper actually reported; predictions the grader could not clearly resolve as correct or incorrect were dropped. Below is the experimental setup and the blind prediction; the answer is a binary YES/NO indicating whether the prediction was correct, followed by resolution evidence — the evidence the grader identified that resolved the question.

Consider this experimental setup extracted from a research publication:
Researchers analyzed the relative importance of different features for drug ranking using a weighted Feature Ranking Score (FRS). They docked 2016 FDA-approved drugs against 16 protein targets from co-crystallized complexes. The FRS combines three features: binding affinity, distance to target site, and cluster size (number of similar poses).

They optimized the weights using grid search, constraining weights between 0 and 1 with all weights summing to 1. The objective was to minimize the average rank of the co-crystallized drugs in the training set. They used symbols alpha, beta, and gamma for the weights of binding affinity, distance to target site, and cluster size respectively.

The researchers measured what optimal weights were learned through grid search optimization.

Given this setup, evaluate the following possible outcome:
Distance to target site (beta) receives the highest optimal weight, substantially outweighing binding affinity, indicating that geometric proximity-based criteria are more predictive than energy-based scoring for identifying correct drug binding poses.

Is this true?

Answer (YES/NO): NO